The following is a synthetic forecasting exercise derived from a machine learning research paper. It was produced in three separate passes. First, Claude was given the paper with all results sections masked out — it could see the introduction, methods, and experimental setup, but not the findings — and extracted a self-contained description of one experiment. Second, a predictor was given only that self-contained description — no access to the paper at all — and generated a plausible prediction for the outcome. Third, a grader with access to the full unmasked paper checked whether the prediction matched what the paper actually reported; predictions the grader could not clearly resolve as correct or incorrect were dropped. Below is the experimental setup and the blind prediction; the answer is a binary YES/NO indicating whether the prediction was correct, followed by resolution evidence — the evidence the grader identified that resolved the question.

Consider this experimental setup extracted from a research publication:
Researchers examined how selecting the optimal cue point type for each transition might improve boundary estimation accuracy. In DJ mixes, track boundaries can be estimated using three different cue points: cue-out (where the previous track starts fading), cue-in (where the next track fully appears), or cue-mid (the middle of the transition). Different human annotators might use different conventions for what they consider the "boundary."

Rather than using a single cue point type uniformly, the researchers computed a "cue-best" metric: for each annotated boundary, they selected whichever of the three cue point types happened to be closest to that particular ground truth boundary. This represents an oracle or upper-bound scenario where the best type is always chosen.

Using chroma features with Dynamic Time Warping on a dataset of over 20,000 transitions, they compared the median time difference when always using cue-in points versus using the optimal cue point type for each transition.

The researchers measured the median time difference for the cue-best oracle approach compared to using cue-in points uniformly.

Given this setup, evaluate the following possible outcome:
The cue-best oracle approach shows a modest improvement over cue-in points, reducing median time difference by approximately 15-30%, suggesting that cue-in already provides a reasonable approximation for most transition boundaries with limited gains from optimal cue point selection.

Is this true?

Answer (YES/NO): NO